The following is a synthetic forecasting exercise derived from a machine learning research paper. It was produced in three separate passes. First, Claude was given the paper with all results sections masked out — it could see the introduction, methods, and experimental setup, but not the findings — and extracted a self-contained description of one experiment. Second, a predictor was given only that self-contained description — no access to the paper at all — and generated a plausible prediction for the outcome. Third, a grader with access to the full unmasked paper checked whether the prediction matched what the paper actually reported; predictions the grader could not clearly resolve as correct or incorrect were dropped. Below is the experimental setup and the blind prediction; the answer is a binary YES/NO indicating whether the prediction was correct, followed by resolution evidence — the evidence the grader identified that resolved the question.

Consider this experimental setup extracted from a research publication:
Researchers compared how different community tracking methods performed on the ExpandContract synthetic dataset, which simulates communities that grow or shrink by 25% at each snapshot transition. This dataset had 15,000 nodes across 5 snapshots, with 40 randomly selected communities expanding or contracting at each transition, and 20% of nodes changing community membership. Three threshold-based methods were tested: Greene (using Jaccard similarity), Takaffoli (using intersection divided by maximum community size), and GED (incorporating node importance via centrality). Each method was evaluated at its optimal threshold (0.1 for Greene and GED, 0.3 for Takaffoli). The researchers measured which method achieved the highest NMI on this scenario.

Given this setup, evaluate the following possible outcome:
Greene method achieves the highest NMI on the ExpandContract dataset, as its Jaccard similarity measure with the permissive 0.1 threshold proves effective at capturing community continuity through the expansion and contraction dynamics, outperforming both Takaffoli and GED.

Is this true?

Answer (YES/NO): YES